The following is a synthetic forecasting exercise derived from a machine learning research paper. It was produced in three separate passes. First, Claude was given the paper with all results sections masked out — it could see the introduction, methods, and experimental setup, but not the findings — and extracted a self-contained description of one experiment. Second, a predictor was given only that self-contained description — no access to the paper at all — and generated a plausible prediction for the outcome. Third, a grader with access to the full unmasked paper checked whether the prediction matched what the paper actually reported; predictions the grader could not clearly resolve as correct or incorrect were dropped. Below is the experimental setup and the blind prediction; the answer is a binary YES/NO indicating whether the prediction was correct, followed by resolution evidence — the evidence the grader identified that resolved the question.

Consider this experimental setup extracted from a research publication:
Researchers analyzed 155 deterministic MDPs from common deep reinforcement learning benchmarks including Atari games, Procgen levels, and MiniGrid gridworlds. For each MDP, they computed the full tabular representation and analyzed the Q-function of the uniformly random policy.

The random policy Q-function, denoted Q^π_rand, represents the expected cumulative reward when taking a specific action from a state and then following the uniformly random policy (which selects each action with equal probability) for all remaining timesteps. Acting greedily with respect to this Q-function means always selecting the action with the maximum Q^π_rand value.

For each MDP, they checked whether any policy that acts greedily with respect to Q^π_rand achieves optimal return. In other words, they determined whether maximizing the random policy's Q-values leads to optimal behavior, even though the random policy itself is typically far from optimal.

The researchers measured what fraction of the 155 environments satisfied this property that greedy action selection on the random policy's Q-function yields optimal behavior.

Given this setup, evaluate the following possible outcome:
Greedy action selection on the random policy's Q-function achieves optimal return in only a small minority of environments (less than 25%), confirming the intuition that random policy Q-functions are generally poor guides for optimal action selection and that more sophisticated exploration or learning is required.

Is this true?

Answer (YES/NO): NO